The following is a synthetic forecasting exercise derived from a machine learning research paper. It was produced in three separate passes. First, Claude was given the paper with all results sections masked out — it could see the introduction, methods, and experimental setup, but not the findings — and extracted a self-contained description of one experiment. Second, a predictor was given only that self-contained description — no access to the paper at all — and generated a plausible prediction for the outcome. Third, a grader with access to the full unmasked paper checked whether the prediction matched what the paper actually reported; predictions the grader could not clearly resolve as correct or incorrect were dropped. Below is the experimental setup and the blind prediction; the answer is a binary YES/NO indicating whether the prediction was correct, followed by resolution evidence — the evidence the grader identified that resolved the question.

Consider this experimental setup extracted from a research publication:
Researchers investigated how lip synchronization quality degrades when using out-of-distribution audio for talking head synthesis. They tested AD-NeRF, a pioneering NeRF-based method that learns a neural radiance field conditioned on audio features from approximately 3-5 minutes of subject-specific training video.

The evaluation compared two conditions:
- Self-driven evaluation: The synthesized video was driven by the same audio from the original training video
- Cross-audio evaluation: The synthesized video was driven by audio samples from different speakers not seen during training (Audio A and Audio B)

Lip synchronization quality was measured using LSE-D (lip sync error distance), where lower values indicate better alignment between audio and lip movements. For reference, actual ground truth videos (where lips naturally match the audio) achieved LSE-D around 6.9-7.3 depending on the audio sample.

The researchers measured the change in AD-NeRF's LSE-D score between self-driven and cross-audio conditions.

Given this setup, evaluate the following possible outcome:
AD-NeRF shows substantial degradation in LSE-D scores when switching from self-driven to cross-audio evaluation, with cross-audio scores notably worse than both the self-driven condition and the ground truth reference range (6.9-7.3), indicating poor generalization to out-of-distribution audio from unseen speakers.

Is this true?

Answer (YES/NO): YES